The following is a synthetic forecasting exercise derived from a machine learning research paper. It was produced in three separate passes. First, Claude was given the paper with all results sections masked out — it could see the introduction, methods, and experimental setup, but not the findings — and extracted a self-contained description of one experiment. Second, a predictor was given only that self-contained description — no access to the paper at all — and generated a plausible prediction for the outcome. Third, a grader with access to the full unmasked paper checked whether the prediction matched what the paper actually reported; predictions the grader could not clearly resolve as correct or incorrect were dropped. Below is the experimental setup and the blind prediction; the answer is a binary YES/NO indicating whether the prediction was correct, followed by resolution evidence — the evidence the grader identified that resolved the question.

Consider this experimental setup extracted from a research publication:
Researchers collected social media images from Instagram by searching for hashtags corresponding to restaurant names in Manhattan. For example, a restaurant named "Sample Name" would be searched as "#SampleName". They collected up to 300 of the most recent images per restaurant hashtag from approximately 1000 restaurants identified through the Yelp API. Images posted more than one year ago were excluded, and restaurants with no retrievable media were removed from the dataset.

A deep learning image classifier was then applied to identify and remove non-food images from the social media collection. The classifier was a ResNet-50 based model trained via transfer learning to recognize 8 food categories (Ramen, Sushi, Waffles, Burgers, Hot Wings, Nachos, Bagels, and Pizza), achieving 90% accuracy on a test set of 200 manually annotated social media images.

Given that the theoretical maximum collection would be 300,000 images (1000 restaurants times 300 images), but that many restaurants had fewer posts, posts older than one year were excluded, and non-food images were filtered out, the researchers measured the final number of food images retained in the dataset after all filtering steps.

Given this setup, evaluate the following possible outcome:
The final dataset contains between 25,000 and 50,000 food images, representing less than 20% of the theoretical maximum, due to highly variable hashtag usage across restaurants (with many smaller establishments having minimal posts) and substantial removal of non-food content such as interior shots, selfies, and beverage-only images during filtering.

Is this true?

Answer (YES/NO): NO